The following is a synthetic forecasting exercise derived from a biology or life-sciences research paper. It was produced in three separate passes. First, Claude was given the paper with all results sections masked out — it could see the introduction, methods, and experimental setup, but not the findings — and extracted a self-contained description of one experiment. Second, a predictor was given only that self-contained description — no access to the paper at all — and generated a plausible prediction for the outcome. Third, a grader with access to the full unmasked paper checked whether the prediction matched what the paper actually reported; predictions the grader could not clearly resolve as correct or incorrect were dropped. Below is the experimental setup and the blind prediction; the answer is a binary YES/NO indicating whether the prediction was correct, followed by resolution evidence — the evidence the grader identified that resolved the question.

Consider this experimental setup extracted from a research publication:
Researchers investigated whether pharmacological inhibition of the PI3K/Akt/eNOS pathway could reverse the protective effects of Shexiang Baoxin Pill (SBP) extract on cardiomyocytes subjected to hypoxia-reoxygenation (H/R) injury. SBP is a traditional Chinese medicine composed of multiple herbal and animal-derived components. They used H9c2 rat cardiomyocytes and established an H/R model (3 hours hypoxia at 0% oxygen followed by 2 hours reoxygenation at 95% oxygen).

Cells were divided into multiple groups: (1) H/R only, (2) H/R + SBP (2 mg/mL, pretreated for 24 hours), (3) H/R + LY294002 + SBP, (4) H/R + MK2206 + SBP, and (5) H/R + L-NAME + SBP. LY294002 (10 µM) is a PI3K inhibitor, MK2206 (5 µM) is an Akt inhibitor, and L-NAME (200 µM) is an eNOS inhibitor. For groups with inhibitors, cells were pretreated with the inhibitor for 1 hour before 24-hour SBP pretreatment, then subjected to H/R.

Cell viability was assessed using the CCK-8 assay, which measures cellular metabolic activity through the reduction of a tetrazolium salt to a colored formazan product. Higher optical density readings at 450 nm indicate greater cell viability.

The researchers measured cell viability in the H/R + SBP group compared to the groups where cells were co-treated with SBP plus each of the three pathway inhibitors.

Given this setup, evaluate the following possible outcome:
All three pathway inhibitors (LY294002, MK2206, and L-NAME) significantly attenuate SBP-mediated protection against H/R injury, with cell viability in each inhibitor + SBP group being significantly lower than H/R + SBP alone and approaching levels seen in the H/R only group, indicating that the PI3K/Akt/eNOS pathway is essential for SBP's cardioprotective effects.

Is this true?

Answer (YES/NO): NO